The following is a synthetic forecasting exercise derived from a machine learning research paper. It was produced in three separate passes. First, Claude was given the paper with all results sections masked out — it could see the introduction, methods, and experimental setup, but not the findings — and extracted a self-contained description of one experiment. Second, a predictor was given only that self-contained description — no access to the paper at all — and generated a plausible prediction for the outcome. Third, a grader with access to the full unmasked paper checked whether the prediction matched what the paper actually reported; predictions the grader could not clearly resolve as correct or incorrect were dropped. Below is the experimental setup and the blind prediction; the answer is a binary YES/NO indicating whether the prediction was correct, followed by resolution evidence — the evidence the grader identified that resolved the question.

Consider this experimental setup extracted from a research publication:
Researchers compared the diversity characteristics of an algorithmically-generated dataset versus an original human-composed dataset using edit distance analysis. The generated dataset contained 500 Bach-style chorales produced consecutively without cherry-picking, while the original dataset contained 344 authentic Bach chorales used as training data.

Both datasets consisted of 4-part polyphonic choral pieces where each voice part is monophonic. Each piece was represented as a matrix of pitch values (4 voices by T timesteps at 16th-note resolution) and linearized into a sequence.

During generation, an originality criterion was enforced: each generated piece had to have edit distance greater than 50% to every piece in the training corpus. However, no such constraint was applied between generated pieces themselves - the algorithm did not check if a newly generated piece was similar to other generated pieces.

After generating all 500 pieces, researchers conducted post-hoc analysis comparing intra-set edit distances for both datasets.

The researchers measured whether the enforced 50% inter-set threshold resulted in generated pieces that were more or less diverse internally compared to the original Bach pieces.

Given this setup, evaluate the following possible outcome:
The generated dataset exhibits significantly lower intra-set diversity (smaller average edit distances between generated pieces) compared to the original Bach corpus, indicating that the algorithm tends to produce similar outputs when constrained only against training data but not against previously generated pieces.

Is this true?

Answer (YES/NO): NO